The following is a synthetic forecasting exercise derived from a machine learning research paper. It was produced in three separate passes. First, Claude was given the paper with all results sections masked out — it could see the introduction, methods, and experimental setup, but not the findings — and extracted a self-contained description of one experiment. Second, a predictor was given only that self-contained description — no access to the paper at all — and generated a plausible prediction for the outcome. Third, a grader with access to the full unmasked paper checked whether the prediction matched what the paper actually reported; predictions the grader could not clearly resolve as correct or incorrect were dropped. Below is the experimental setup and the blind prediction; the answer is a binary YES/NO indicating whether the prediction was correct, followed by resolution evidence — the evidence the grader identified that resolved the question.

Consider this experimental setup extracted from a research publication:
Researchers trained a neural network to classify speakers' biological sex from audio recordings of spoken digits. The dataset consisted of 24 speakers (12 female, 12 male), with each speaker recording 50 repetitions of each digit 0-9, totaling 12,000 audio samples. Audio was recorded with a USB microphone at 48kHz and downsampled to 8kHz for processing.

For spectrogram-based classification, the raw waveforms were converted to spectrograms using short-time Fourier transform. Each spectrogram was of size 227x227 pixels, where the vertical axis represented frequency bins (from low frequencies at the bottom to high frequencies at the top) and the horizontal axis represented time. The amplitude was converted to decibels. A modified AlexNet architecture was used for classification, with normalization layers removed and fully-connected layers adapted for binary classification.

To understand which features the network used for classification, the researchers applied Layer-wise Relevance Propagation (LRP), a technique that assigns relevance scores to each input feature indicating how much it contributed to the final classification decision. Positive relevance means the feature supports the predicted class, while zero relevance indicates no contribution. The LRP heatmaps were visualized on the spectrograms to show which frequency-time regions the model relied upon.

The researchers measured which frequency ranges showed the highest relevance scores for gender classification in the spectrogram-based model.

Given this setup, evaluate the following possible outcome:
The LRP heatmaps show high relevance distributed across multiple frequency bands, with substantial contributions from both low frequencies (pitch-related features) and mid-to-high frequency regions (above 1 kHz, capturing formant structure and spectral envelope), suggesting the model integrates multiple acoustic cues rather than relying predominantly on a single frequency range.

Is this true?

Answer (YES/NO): NO